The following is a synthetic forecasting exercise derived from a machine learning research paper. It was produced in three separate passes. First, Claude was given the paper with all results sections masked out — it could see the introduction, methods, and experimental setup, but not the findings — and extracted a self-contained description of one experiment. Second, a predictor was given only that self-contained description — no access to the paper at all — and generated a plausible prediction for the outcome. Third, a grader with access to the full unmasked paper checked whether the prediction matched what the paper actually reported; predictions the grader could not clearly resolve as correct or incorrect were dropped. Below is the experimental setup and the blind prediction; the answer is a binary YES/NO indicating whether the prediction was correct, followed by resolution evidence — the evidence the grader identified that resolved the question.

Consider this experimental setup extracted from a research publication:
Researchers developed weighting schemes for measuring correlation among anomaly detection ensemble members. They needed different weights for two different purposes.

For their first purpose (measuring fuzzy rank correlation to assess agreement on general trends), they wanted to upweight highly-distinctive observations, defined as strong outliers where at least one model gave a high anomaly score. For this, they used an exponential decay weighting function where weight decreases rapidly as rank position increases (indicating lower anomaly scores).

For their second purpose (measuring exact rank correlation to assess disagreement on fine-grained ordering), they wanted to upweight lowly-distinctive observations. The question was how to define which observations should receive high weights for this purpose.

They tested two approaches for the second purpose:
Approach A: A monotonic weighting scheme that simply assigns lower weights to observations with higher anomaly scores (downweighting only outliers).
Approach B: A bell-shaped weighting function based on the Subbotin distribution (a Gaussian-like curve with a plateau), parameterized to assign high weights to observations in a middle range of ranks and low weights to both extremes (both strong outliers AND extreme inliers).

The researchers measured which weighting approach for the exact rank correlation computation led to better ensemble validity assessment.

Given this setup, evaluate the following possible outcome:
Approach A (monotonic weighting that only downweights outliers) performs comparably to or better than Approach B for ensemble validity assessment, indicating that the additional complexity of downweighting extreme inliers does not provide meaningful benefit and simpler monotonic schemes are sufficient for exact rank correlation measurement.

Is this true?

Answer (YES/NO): NO